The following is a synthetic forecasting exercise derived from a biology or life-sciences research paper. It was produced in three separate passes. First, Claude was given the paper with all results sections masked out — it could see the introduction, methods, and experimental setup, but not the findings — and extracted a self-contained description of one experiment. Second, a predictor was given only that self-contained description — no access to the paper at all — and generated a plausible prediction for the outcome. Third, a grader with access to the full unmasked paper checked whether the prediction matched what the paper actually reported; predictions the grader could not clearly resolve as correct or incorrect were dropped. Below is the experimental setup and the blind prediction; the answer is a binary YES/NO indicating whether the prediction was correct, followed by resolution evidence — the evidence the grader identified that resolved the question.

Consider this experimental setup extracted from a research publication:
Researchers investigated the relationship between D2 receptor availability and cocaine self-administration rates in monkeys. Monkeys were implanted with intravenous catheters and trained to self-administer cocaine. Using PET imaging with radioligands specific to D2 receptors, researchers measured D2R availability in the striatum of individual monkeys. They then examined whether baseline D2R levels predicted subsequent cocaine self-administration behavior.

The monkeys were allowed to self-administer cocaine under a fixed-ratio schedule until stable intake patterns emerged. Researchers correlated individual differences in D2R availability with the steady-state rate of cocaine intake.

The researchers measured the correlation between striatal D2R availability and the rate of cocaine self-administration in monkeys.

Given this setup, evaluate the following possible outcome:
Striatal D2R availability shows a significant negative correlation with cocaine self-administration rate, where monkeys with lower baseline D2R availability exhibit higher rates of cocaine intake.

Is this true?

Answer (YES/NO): YES